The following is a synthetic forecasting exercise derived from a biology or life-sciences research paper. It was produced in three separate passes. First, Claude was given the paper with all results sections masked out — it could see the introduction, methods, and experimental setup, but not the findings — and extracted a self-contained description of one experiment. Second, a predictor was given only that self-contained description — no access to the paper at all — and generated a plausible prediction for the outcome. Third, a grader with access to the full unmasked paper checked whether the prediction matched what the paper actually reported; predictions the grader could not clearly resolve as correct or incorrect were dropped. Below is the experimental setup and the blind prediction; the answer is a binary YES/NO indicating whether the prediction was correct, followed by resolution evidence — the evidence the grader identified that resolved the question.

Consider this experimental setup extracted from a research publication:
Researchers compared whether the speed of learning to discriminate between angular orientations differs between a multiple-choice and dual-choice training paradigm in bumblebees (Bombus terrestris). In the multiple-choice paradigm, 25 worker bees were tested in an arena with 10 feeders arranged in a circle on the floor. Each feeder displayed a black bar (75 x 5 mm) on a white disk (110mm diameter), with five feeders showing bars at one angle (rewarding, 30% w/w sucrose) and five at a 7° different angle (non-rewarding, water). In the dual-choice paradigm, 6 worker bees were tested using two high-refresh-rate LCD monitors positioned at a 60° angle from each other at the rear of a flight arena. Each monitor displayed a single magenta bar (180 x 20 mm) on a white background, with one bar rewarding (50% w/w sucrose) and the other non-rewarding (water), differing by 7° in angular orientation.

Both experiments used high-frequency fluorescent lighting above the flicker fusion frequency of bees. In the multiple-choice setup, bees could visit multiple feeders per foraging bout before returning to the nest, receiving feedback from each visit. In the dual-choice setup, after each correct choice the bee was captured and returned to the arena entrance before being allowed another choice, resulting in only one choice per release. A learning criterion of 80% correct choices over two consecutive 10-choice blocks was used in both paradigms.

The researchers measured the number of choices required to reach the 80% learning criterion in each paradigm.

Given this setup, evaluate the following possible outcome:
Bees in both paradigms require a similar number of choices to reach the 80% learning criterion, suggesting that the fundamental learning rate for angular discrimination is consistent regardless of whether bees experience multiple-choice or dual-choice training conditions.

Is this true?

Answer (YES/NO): NO